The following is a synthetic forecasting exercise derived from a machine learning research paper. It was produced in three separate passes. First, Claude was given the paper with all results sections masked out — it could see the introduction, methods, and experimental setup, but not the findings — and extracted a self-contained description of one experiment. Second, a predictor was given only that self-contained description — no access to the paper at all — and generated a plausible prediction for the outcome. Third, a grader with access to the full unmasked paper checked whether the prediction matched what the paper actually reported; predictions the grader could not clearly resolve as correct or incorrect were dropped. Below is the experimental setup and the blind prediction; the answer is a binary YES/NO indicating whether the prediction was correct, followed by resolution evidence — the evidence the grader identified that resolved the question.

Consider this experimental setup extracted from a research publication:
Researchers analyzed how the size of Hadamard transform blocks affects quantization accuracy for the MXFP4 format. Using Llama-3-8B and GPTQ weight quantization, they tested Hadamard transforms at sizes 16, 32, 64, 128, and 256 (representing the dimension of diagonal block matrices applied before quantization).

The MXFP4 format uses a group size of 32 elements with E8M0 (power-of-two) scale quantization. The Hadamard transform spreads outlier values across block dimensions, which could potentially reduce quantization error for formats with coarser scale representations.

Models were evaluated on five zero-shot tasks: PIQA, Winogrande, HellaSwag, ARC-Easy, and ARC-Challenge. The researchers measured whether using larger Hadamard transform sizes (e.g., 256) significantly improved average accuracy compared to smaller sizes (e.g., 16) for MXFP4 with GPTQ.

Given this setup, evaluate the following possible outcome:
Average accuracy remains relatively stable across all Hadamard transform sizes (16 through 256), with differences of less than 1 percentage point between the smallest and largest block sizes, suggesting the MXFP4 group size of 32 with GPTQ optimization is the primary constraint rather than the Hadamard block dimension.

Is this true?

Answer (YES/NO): YES